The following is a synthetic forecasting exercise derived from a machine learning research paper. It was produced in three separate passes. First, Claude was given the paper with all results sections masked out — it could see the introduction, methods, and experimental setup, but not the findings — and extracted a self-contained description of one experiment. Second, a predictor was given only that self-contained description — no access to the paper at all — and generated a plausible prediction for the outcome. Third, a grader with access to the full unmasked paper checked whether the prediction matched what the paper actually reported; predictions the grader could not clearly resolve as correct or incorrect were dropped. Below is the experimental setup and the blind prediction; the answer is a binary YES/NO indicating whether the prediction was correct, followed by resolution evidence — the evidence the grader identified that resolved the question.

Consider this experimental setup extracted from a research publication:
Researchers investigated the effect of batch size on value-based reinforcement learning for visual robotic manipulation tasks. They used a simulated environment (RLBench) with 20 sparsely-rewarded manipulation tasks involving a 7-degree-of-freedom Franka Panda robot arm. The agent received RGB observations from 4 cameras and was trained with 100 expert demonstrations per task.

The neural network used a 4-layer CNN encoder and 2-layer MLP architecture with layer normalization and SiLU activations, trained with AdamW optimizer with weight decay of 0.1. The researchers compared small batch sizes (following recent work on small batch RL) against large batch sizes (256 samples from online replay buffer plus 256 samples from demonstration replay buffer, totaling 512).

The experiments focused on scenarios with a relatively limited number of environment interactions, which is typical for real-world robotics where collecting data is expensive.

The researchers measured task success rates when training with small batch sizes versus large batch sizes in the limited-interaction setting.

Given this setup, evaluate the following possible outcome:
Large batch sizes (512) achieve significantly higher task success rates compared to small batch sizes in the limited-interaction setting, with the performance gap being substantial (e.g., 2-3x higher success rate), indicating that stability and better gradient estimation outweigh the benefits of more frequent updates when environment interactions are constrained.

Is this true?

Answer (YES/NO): NO